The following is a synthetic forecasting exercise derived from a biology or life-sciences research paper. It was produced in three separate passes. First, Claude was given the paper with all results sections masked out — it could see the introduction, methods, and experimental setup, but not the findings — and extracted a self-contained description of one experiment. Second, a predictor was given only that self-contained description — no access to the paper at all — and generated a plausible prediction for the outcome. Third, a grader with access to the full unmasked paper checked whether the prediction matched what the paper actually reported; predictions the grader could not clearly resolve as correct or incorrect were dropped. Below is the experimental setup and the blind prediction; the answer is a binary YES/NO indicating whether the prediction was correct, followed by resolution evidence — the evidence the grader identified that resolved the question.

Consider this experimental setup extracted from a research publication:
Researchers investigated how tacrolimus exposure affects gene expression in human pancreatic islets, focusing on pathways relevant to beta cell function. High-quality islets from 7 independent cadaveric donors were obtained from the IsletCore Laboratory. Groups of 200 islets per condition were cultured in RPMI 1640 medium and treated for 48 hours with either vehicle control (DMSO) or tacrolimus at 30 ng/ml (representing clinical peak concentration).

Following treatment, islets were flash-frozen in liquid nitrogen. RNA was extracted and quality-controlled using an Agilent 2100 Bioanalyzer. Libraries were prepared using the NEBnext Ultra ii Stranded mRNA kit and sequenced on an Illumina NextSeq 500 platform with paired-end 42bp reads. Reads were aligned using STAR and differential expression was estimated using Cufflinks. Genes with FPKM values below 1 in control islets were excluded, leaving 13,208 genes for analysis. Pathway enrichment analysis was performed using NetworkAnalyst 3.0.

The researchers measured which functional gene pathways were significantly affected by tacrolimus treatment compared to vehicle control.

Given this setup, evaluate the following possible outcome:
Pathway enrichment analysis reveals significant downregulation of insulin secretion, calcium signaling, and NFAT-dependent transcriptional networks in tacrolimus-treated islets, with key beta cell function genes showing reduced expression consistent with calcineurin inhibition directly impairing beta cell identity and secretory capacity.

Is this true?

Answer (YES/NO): NO